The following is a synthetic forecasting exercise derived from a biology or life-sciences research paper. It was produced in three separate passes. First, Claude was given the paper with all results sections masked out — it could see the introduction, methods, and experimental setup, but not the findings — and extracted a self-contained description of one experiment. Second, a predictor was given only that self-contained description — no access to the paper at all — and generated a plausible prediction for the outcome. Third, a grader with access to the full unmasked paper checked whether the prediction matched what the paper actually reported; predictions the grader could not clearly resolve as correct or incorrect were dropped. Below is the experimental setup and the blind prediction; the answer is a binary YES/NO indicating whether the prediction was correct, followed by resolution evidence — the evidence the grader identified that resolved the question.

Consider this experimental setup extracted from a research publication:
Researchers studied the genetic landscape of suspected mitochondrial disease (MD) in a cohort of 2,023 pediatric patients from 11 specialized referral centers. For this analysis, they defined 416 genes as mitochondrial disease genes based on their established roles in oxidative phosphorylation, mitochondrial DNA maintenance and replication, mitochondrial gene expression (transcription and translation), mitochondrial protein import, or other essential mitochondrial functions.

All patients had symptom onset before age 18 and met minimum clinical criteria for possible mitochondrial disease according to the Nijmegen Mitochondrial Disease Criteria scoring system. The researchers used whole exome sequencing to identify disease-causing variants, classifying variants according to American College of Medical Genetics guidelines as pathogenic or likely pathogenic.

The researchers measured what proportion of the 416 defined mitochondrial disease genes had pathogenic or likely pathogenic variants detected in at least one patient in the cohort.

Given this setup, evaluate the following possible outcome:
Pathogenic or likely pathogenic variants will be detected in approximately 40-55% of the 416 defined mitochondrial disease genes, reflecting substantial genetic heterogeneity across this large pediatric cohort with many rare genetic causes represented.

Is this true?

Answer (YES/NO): YES